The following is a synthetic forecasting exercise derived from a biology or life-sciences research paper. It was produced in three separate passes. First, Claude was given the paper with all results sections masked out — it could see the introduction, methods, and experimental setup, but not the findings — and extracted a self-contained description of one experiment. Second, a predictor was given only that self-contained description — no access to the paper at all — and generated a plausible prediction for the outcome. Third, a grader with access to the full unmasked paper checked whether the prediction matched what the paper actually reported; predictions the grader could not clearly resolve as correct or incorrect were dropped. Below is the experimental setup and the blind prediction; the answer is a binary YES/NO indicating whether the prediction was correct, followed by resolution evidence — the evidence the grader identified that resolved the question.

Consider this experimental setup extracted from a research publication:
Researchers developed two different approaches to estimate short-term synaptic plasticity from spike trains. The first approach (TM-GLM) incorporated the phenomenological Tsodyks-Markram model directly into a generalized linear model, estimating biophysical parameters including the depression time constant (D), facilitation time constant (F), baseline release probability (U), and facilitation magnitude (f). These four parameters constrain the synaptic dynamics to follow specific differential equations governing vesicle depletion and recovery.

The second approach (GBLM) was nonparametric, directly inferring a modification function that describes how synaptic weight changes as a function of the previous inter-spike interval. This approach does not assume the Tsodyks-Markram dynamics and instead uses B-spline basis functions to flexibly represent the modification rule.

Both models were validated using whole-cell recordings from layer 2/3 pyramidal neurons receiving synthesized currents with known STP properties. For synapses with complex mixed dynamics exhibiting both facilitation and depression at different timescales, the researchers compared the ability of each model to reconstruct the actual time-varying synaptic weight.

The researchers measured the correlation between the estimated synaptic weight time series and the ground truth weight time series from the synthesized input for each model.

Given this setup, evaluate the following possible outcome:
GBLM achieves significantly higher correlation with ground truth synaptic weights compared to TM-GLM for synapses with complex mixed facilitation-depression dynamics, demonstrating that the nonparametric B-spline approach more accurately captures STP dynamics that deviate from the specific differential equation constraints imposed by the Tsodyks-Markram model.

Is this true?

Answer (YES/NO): NO